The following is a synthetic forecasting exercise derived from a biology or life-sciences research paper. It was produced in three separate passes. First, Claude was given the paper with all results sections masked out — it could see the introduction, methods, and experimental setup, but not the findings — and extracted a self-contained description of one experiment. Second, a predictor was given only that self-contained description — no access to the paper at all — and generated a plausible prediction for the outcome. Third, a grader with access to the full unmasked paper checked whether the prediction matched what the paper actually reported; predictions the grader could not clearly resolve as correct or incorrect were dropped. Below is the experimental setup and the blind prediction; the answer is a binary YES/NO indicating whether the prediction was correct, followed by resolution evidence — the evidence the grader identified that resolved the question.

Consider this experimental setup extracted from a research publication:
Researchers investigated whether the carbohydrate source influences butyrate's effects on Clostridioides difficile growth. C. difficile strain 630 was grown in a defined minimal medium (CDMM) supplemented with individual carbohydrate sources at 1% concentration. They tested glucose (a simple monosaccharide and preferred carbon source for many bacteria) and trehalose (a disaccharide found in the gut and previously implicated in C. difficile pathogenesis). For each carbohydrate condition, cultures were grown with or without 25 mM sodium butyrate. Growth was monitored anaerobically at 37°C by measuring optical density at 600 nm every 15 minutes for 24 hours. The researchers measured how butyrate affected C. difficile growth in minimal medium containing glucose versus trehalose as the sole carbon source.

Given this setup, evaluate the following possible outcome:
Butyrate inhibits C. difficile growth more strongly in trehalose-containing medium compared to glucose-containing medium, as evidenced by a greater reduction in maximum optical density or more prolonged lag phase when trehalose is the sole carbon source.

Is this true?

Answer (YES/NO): NO